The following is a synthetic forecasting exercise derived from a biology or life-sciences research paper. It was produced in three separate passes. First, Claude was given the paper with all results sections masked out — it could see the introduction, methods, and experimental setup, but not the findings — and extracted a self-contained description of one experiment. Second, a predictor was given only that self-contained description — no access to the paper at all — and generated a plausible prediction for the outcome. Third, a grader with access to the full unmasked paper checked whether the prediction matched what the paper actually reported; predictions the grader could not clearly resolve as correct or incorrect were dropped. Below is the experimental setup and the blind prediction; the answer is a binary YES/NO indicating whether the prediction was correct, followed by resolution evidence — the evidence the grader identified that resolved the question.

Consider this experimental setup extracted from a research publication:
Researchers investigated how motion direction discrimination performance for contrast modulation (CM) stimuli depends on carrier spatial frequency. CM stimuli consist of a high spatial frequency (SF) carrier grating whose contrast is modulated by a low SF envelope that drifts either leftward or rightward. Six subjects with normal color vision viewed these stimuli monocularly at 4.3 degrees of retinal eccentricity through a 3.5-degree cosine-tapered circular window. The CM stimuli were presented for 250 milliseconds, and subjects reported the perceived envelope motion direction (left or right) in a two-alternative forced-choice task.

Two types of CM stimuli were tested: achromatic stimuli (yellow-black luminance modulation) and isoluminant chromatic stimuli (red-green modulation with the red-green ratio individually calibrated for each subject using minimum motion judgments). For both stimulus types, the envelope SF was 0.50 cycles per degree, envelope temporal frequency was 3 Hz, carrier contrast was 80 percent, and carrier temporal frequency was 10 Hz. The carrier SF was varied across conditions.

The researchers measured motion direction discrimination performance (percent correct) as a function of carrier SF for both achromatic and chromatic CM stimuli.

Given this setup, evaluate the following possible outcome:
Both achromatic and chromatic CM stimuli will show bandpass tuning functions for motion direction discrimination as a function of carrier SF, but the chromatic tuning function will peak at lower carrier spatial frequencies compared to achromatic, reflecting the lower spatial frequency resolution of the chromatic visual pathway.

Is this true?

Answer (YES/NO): NO